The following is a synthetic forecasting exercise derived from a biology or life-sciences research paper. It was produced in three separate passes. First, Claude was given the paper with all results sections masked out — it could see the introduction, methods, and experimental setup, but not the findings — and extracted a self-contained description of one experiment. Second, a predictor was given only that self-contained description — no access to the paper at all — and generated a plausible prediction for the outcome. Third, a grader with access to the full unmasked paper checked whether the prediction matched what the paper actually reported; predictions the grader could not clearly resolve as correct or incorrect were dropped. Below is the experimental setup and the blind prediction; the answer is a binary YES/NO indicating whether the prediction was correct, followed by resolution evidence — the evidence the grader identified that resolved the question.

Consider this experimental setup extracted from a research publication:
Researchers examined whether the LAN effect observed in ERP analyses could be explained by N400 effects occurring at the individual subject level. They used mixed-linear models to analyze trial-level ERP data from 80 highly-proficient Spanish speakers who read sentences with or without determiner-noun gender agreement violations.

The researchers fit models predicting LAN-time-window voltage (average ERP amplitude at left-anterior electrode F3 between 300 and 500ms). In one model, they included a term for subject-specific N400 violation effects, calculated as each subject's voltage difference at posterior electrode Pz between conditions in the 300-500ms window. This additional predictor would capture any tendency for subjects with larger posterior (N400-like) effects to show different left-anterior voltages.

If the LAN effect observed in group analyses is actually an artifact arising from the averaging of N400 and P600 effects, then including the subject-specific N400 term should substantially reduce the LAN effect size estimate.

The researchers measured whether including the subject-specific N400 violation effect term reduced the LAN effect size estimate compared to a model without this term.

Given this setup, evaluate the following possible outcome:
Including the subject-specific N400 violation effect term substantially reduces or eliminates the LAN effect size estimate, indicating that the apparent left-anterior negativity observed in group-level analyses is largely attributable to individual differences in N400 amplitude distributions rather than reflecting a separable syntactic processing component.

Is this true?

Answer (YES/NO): NO